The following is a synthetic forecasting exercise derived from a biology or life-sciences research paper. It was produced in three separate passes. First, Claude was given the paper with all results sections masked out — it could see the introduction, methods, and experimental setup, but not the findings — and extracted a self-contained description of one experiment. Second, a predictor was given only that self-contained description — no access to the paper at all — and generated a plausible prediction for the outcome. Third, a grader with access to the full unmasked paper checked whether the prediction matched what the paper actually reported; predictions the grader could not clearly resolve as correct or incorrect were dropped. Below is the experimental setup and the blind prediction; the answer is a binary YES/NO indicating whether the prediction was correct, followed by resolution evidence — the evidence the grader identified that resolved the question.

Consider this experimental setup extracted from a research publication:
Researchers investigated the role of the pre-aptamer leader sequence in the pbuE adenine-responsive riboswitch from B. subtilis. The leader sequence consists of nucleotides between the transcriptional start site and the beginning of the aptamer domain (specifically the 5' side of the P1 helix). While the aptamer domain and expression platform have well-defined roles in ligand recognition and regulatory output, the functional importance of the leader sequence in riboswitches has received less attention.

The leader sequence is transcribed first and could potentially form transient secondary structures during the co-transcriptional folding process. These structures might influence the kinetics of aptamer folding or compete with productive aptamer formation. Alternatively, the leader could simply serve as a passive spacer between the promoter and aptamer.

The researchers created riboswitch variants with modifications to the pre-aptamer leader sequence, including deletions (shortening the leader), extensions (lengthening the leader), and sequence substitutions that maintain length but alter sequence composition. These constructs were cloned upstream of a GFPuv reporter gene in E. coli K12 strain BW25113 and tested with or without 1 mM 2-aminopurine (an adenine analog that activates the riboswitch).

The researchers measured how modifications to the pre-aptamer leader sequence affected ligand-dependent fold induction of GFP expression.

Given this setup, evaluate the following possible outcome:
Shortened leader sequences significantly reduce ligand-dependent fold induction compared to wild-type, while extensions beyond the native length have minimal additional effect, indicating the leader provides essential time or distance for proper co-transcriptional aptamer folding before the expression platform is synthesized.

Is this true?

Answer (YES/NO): NO